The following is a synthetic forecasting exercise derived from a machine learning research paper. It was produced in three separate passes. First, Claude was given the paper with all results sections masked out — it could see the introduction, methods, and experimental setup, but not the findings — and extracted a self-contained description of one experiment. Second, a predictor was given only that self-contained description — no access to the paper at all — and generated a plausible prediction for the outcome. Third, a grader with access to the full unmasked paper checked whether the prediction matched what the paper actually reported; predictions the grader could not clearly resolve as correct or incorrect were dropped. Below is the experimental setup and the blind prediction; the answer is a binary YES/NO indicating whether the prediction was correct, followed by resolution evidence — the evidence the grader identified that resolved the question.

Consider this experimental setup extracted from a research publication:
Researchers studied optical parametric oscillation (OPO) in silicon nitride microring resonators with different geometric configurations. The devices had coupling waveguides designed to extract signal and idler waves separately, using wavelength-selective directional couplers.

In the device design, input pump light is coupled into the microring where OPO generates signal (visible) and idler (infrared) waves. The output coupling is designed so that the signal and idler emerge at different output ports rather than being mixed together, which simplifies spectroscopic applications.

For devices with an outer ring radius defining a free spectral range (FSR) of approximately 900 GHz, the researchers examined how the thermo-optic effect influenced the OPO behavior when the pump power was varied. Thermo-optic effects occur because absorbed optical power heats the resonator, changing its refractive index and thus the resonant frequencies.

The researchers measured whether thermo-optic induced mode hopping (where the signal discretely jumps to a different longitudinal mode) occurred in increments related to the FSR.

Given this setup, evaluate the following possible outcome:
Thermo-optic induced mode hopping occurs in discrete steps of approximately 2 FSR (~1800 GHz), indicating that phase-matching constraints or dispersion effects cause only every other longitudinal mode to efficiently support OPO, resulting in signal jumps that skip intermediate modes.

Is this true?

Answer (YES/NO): NO